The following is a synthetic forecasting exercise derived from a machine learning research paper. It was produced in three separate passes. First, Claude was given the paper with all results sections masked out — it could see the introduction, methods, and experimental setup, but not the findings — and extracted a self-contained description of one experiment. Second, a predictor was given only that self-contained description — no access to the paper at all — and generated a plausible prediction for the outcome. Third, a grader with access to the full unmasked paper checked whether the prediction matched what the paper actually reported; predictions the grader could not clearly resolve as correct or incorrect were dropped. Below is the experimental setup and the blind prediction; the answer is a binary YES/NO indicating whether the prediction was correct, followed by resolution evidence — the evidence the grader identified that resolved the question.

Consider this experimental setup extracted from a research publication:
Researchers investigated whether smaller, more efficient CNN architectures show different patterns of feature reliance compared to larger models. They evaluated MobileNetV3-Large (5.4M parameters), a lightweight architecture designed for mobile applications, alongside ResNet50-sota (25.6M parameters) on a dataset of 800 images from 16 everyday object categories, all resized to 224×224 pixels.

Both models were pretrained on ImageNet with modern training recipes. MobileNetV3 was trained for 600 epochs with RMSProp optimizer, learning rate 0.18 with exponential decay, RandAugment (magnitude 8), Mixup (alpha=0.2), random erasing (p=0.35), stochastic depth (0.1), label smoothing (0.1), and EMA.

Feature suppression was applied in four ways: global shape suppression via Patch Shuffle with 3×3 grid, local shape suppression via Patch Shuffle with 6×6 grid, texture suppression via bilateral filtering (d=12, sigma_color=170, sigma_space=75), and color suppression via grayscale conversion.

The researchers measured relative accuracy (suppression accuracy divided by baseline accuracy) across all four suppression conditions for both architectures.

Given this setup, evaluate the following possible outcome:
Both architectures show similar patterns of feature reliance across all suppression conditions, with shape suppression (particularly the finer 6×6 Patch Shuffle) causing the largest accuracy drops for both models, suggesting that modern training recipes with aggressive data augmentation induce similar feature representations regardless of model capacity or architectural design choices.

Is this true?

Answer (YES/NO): NO